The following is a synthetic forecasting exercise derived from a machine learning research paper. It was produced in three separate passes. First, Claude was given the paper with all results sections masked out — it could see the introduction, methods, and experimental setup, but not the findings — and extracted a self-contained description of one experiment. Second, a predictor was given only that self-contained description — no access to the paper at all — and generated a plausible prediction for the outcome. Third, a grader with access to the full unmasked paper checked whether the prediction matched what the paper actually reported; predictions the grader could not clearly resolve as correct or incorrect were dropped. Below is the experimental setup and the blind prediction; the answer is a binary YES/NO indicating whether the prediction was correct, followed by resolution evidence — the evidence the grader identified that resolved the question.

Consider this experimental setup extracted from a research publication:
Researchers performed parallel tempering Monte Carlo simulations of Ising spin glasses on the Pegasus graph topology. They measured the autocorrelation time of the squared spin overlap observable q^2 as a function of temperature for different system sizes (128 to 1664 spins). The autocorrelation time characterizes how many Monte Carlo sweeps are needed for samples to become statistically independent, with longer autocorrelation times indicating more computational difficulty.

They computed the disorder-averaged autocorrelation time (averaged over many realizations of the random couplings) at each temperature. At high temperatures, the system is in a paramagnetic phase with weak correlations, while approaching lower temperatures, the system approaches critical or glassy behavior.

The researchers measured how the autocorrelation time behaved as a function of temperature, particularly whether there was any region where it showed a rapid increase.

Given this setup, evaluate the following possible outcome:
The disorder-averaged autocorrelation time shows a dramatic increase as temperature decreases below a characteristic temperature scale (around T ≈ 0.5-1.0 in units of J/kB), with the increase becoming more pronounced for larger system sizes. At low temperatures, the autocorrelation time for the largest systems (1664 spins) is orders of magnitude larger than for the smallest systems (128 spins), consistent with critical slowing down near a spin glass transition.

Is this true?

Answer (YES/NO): NO